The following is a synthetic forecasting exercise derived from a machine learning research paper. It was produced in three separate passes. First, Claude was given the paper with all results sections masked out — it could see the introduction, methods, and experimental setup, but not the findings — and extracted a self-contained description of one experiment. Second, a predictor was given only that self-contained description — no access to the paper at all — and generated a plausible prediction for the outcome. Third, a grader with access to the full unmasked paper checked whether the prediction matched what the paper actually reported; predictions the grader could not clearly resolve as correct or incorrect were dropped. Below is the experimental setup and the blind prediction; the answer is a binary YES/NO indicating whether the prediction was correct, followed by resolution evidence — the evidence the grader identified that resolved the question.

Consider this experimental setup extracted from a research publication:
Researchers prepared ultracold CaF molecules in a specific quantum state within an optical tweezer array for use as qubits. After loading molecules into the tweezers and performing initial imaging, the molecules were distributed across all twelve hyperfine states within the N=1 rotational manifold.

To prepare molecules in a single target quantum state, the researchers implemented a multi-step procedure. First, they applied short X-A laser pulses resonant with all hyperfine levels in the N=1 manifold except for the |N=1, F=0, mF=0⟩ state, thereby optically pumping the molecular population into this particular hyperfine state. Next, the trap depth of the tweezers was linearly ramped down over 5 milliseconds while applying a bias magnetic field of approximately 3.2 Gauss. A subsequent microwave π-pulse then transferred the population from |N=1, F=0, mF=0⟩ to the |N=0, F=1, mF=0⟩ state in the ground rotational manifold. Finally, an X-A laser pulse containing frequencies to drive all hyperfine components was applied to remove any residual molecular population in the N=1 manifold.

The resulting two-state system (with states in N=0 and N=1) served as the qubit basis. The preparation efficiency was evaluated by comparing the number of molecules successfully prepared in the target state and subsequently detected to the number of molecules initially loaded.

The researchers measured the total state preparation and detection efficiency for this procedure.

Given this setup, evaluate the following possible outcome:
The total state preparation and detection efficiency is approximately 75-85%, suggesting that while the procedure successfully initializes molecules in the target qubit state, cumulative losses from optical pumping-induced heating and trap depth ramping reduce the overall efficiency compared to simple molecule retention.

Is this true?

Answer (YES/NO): NO